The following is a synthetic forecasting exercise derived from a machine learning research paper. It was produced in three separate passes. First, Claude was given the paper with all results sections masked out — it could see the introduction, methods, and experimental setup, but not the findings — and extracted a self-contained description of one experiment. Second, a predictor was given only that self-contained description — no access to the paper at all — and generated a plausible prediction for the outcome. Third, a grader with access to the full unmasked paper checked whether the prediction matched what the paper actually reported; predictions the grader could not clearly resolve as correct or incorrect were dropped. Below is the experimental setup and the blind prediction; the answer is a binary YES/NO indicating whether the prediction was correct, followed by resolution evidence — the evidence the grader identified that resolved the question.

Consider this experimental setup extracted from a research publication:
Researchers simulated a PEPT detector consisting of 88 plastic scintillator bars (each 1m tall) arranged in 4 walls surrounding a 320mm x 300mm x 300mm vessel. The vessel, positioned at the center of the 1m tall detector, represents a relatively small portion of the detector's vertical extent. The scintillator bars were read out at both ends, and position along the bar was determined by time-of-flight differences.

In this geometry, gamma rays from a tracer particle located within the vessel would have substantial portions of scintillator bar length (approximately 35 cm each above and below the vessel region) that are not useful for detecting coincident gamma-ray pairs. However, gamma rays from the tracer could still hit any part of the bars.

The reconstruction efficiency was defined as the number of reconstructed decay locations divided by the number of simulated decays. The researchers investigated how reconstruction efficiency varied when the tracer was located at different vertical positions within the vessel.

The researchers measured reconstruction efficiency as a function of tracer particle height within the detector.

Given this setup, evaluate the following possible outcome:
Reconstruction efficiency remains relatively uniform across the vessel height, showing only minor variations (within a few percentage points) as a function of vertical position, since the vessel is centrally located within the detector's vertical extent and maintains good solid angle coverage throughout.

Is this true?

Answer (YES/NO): YES